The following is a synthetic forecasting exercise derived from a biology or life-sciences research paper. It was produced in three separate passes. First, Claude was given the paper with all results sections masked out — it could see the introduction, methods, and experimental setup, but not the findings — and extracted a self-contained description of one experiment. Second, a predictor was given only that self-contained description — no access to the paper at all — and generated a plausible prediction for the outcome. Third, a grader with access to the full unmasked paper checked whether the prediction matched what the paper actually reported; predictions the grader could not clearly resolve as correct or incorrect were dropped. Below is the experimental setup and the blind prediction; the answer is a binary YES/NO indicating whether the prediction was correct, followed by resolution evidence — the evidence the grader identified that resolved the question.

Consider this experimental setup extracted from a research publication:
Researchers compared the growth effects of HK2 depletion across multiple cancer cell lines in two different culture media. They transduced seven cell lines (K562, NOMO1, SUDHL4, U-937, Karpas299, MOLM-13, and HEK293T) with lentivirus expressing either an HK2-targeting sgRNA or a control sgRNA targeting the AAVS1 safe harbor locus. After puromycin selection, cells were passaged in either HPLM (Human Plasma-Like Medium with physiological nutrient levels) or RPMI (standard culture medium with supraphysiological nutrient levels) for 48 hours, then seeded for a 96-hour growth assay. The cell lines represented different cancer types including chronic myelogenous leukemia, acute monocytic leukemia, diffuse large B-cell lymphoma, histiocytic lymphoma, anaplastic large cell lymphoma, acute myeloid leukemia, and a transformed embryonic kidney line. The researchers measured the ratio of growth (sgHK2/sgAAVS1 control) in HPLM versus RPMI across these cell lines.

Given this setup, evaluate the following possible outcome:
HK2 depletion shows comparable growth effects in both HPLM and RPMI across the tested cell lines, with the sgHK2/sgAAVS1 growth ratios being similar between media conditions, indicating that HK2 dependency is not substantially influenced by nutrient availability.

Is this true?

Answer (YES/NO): NO